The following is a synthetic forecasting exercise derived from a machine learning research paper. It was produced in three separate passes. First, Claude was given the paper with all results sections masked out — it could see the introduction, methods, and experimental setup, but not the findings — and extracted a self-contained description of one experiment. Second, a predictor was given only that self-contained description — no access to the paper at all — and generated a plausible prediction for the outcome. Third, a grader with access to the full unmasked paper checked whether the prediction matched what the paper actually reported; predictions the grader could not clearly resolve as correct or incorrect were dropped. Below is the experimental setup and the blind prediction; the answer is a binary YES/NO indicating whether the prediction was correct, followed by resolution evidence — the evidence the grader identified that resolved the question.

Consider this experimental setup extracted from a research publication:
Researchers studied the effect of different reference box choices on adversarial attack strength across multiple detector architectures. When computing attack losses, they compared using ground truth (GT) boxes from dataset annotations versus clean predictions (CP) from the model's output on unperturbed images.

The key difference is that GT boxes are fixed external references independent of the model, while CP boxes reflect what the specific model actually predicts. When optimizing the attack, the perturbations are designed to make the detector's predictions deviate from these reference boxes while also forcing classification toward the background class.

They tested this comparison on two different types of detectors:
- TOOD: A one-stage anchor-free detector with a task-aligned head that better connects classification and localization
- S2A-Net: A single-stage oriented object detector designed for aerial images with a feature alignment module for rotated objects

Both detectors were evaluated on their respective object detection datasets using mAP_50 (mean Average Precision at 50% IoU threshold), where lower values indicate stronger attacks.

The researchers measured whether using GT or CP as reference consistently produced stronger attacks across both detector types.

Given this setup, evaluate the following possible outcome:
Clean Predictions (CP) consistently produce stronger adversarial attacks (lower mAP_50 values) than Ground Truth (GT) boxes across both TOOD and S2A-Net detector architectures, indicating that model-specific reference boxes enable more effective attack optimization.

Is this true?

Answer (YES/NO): YES